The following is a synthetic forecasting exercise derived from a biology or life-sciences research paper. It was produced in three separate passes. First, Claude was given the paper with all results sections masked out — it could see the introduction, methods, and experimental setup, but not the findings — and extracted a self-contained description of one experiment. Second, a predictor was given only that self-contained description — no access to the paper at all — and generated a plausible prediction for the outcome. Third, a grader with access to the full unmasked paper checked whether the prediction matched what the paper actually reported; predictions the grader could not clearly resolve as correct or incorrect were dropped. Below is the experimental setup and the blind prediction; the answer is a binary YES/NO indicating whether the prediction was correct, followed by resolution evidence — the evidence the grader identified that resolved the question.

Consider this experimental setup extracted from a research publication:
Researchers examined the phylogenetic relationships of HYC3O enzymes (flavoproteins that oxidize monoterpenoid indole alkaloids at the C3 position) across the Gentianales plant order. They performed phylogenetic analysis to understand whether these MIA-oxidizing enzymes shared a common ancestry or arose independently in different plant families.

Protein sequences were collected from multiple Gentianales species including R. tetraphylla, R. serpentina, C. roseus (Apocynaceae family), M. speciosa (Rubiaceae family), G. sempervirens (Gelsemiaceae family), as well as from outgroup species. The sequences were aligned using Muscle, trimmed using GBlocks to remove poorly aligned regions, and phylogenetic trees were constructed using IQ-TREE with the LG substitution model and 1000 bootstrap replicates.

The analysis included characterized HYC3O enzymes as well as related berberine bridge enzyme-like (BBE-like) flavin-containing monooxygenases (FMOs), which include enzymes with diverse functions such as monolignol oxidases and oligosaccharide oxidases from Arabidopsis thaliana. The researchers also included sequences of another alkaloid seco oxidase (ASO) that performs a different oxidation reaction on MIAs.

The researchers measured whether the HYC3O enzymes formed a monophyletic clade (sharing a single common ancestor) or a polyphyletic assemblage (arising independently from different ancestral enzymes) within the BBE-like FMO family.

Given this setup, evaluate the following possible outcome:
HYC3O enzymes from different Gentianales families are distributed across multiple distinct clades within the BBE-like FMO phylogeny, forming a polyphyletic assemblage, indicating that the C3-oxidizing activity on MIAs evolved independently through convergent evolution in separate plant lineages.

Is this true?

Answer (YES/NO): NO